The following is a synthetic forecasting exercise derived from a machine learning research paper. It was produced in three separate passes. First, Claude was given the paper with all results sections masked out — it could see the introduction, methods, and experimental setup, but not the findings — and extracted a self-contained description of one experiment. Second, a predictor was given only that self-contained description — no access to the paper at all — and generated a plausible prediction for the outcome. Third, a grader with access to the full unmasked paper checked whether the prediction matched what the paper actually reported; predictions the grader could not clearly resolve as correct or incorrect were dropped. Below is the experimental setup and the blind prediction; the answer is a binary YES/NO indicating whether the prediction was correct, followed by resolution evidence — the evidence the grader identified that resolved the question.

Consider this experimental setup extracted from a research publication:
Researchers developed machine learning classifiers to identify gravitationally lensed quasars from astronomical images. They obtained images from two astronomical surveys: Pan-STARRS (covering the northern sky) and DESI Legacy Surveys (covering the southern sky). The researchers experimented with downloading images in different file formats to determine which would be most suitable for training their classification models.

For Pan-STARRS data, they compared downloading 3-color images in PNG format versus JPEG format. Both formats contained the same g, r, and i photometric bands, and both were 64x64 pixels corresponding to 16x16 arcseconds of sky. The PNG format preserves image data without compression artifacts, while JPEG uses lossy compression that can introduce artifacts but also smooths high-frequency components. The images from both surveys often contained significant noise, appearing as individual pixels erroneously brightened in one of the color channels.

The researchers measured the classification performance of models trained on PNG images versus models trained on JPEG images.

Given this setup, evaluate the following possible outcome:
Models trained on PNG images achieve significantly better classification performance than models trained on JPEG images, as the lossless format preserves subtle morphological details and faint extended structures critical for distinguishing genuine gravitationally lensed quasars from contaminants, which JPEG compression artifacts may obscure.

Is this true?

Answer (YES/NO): NO